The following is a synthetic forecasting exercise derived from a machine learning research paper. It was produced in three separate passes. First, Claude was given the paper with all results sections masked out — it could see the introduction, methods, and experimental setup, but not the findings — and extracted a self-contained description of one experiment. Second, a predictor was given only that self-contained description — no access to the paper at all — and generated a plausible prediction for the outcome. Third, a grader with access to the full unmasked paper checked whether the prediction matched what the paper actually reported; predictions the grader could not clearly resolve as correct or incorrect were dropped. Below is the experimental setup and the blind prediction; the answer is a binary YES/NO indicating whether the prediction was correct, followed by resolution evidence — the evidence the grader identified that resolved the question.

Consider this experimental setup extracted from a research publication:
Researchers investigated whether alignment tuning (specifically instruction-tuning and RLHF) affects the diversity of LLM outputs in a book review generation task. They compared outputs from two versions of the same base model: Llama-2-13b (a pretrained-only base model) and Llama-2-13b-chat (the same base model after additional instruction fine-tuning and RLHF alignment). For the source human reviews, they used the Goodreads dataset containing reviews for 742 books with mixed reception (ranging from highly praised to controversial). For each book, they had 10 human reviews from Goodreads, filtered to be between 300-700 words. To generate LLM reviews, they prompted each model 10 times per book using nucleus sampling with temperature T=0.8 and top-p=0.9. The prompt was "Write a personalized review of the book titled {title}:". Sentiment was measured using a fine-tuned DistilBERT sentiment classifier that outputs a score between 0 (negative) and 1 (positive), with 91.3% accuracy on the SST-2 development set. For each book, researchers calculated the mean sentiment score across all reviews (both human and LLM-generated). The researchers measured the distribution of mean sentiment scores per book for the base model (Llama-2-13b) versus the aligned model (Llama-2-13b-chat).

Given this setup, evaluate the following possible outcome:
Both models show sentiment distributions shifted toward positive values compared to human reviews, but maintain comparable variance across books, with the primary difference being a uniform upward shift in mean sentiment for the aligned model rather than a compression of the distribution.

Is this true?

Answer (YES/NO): NO